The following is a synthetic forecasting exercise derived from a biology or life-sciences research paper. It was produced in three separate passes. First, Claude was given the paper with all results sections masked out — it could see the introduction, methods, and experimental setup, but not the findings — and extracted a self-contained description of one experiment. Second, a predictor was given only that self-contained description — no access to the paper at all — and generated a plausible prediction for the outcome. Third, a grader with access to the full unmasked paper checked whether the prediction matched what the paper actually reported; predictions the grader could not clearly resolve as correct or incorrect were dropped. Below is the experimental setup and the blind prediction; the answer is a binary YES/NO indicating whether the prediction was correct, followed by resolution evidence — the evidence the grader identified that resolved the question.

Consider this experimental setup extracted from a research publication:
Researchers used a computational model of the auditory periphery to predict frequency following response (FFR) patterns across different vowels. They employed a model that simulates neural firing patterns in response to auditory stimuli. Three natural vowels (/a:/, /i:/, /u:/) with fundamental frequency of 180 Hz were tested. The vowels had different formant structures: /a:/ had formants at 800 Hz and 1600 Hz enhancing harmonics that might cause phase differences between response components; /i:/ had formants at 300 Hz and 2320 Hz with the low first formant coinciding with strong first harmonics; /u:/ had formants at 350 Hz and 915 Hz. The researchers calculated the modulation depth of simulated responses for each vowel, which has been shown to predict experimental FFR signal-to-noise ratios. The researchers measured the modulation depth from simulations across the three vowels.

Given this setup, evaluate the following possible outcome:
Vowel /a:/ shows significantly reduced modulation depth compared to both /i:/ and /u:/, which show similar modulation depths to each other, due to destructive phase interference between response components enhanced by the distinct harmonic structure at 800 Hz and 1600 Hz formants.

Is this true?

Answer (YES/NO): NO